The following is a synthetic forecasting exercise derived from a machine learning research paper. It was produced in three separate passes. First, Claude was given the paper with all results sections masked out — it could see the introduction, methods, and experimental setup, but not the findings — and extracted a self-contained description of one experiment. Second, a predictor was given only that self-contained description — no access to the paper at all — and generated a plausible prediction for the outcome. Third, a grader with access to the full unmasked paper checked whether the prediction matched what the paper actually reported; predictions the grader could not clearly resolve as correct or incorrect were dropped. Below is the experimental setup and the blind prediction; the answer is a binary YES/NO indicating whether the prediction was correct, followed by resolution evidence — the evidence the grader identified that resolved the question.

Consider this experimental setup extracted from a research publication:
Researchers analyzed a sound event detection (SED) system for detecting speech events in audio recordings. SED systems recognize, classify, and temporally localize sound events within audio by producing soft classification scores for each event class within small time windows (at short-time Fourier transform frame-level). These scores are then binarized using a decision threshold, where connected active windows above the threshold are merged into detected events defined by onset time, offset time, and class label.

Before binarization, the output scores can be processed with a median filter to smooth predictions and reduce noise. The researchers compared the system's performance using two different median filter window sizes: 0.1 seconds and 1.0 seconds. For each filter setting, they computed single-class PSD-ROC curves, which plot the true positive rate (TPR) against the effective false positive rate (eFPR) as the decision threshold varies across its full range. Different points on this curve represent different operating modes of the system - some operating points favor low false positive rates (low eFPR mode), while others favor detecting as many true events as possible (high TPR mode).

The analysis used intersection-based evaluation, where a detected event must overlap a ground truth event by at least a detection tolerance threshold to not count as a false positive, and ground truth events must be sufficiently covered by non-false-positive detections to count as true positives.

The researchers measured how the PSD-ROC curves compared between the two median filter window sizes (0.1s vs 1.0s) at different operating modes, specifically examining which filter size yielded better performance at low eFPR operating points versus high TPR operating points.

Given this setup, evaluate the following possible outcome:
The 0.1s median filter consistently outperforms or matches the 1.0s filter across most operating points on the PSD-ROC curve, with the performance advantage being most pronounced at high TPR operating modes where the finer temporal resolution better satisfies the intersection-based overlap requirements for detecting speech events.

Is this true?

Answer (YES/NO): NO